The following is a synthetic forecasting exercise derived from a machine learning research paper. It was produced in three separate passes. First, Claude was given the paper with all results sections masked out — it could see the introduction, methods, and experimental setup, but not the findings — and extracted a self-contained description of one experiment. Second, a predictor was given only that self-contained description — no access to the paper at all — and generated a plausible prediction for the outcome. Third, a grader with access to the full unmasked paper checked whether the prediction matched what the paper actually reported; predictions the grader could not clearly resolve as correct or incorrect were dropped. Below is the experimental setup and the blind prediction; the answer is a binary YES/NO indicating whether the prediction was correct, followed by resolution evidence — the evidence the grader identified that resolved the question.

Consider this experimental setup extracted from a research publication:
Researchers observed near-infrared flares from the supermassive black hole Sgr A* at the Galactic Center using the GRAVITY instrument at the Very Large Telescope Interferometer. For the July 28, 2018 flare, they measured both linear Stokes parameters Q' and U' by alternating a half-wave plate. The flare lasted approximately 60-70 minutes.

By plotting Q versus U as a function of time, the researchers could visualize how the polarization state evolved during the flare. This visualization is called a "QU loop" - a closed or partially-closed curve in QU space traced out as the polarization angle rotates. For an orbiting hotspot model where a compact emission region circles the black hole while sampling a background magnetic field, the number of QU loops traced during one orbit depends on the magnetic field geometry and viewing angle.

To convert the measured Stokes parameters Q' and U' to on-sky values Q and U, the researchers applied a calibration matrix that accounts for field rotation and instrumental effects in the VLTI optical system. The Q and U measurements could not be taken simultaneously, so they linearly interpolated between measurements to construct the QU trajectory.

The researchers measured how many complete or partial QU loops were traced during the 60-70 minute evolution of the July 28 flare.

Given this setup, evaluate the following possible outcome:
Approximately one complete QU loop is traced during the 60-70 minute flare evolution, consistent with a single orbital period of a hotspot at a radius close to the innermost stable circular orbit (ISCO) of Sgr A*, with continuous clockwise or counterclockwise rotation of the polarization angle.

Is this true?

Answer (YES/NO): NO